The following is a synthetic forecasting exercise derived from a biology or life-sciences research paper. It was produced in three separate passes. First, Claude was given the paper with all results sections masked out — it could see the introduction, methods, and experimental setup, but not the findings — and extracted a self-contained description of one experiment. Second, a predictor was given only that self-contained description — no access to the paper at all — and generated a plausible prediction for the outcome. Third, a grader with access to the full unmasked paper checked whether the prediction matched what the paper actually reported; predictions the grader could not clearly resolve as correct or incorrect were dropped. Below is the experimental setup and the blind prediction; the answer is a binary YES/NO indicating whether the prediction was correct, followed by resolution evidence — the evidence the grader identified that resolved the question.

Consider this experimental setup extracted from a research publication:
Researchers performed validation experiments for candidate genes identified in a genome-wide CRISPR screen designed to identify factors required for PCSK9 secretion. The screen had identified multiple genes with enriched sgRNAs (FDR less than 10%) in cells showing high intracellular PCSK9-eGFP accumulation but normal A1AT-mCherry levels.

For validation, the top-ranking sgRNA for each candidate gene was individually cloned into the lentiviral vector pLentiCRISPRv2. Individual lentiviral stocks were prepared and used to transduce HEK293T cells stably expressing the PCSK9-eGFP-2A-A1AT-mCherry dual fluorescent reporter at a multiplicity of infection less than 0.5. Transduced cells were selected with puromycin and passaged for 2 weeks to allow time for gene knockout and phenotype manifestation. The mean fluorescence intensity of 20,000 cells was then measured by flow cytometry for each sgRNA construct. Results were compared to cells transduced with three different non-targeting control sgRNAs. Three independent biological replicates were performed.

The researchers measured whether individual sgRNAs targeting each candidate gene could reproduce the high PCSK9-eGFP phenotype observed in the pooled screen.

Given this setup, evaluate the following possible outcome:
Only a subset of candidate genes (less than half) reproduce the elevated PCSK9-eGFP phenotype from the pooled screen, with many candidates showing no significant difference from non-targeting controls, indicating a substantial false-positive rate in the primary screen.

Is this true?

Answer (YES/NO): NO